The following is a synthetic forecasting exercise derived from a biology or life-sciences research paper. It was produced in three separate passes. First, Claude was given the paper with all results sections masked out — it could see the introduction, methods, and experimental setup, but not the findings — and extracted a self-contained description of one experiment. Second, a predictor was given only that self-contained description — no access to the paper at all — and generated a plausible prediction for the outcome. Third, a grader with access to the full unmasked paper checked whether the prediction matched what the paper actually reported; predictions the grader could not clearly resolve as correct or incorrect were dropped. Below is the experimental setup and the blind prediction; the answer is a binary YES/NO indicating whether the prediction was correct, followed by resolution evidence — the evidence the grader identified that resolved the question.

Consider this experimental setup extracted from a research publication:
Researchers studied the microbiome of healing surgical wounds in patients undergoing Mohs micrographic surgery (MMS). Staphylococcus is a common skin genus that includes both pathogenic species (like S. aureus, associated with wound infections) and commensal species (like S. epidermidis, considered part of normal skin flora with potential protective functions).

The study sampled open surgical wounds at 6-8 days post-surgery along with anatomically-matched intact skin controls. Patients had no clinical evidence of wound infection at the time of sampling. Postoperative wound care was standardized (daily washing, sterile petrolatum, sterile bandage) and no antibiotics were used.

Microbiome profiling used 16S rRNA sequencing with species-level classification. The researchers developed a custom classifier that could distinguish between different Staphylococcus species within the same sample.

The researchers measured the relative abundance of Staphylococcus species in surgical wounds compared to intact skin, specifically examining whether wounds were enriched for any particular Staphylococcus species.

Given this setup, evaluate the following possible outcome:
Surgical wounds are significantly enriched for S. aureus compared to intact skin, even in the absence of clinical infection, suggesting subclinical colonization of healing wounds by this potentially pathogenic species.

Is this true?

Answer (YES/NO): YES